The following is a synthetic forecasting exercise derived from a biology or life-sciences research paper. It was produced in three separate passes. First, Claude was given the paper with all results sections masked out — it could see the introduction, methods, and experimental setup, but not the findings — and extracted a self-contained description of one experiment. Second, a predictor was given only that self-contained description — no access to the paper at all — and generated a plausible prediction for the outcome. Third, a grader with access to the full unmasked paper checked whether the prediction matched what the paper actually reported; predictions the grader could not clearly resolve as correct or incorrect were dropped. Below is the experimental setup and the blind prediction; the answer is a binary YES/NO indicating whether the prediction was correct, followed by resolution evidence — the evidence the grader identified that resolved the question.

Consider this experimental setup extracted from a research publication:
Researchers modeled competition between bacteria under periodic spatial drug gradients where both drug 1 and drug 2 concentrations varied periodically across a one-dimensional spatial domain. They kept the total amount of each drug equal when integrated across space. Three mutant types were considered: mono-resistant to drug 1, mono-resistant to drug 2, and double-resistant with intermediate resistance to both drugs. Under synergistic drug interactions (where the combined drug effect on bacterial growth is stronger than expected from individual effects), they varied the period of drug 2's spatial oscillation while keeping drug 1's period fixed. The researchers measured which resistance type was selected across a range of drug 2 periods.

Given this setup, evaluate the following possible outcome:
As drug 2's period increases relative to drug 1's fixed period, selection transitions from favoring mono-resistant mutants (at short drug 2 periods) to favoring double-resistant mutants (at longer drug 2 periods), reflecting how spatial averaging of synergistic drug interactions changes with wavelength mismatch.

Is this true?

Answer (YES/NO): NO